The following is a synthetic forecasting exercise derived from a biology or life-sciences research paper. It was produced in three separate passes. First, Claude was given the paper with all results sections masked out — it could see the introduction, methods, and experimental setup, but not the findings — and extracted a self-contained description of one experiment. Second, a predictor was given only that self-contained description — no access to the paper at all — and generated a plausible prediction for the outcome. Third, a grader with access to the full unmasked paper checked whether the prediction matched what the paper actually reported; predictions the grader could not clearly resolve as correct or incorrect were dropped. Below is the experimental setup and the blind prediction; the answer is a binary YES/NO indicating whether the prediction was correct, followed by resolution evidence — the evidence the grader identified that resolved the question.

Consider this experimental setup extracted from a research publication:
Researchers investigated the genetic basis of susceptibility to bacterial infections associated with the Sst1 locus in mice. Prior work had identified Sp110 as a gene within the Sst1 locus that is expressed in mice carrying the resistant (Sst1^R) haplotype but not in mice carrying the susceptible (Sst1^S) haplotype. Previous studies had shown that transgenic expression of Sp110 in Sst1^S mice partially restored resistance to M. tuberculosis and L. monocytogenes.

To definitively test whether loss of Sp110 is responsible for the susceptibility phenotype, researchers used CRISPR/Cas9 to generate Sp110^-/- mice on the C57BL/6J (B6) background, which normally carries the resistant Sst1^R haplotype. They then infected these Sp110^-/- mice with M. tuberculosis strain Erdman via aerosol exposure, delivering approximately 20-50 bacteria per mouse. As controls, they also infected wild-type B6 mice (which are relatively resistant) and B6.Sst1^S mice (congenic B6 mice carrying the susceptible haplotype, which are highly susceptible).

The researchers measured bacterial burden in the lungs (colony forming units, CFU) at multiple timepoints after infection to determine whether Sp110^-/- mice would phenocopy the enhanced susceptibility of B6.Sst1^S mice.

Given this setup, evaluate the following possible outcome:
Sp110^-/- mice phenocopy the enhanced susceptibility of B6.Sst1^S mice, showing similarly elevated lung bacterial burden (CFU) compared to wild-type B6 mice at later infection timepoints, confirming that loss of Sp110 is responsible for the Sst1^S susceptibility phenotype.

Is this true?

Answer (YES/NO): NO